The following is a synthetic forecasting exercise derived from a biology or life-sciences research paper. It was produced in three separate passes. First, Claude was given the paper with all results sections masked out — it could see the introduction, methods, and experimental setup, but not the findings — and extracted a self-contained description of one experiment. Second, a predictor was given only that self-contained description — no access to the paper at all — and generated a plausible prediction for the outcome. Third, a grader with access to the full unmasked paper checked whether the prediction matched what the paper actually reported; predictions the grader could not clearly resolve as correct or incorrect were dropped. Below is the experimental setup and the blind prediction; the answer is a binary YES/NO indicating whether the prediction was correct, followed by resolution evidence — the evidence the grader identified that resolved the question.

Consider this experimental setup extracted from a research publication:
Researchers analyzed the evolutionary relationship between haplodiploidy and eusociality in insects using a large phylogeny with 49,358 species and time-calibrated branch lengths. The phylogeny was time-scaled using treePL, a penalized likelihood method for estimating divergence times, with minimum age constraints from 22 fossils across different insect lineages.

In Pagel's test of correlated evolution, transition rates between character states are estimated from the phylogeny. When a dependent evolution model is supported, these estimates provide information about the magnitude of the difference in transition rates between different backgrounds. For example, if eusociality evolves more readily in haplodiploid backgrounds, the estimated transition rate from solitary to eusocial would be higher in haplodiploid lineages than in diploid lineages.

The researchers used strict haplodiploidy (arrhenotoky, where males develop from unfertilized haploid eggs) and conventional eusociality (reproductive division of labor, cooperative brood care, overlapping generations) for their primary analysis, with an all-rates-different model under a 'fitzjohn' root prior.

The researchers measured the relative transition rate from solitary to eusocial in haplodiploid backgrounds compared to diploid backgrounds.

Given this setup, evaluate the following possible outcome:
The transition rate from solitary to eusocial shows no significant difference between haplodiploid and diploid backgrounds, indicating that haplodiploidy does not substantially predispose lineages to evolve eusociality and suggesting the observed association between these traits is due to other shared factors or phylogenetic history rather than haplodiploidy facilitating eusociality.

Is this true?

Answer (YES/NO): NO